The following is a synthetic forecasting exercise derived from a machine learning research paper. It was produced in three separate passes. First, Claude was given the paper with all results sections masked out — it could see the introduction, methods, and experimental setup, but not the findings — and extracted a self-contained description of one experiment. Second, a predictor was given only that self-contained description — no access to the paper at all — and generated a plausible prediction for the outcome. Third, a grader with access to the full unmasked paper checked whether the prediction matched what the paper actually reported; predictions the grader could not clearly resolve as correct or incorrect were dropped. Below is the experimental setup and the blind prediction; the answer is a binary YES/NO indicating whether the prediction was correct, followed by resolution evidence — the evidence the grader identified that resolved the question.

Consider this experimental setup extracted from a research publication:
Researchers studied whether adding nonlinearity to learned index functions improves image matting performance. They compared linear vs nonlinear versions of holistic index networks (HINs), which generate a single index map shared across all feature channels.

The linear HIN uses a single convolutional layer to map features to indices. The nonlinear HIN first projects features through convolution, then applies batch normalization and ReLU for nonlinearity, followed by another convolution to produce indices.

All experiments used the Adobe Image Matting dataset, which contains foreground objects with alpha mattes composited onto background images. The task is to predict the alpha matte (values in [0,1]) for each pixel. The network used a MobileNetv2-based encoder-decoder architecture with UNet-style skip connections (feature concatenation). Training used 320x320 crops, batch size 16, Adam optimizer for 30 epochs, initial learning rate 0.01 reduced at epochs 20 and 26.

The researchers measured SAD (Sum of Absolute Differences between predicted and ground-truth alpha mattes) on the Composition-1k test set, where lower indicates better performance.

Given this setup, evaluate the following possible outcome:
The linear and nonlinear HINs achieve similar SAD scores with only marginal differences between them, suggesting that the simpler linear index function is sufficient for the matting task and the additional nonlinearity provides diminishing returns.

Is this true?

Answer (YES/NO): NO